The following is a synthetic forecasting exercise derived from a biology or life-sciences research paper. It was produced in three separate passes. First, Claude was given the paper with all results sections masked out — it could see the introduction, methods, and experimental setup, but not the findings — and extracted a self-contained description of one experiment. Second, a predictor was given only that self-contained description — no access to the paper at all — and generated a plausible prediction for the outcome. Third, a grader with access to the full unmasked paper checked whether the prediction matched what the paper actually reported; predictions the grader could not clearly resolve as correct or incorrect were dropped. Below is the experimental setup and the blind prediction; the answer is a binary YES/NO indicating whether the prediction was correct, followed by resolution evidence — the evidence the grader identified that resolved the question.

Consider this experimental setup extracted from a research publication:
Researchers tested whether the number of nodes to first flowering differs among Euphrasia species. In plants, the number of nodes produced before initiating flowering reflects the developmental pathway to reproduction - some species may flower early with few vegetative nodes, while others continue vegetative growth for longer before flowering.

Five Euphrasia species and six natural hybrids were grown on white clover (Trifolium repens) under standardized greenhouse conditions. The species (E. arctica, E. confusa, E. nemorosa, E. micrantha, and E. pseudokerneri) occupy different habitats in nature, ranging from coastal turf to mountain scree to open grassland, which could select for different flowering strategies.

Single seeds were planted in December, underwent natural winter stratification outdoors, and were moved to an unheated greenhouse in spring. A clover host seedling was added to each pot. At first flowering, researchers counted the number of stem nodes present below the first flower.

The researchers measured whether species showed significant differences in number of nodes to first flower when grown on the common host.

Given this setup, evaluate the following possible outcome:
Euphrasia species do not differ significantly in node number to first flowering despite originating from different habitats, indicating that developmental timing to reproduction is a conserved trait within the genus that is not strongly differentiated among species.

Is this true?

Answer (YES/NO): NO